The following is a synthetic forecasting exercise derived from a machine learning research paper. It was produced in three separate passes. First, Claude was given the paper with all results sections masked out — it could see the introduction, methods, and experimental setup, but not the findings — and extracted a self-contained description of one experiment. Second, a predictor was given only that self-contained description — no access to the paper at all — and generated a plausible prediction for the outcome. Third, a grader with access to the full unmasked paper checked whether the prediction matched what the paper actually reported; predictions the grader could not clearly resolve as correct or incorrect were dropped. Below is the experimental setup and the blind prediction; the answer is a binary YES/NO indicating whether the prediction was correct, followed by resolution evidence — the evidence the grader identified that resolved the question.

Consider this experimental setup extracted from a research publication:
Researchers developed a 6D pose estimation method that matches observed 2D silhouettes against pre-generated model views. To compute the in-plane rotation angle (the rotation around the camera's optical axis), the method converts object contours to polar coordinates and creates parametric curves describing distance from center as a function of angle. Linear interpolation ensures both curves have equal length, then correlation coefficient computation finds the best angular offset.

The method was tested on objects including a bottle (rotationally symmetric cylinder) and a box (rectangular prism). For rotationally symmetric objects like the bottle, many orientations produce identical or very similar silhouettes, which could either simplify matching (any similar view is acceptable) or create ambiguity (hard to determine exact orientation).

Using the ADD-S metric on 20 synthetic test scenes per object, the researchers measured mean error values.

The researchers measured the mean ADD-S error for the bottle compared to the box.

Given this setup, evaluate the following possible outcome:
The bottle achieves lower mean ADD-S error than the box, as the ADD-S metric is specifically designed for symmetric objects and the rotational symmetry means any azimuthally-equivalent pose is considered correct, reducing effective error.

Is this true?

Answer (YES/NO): YES